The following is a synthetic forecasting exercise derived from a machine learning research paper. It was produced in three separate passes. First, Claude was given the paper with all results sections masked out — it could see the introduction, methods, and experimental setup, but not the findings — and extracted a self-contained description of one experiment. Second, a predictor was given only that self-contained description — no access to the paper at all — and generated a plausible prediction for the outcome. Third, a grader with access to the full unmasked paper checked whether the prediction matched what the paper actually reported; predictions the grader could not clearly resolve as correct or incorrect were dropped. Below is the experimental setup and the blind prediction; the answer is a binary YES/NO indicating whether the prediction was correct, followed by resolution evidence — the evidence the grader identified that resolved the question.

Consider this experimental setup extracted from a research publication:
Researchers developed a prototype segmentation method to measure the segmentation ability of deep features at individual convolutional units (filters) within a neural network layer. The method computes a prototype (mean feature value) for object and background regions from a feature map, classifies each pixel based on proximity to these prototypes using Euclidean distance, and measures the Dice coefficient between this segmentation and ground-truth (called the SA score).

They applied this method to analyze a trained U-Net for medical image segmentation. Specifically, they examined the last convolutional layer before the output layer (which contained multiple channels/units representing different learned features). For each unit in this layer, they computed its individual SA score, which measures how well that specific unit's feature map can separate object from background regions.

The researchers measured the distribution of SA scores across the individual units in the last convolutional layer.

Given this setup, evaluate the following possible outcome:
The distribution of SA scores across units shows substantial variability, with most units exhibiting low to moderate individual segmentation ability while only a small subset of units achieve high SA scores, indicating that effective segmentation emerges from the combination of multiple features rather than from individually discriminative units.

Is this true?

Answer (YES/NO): NO